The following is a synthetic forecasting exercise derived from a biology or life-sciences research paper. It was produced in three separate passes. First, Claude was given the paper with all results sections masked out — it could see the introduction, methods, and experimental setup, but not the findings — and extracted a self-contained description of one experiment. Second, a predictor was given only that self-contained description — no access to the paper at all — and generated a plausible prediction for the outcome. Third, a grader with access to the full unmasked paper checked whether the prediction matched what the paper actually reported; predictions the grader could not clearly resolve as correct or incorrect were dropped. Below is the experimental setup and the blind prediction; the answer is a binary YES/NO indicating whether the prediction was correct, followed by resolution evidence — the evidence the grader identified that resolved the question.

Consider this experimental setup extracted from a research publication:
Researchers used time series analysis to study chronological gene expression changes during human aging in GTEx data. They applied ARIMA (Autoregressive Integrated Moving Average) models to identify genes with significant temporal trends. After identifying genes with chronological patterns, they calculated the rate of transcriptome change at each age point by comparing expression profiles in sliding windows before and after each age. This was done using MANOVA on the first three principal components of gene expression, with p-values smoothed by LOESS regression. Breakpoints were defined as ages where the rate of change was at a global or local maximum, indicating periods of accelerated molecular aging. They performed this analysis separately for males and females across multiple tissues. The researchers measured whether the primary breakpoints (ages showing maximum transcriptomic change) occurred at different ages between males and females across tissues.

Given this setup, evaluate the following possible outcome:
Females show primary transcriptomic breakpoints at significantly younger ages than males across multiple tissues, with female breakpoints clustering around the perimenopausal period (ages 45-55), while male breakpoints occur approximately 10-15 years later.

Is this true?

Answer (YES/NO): NO